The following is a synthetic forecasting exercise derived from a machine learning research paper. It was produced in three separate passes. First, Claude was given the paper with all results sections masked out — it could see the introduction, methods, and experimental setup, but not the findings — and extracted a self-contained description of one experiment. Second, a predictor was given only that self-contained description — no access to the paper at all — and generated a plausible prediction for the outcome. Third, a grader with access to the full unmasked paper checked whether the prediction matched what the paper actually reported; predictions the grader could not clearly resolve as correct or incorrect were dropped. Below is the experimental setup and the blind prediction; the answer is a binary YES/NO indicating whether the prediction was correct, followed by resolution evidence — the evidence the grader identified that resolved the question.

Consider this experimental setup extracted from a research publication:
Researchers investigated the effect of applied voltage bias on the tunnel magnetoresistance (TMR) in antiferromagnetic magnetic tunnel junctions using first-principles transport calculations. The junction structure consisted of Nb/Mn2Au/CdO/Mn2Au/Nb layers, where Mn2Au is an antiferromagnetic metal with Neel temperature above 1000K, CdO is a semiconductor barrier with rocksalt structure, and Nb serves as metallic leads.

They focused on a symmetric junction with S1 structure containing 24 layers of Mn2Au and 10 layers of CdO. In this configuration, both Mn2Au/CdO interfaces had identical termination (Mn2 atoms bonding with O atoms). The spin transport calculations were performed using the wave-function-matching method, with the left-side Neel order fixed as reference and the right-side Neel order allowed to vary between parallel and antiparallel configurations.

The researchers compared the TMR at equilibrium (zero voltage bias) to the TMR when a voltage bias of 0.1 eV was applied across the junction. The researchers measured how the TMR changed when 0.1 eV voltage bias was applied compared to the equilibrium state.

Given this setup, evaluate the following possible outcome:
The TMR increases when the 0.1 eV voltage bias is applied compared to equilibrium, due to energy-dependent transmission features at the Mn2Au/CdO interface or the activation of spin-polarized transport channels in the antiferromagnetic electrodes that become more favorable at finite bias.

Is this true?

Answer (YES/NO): NO